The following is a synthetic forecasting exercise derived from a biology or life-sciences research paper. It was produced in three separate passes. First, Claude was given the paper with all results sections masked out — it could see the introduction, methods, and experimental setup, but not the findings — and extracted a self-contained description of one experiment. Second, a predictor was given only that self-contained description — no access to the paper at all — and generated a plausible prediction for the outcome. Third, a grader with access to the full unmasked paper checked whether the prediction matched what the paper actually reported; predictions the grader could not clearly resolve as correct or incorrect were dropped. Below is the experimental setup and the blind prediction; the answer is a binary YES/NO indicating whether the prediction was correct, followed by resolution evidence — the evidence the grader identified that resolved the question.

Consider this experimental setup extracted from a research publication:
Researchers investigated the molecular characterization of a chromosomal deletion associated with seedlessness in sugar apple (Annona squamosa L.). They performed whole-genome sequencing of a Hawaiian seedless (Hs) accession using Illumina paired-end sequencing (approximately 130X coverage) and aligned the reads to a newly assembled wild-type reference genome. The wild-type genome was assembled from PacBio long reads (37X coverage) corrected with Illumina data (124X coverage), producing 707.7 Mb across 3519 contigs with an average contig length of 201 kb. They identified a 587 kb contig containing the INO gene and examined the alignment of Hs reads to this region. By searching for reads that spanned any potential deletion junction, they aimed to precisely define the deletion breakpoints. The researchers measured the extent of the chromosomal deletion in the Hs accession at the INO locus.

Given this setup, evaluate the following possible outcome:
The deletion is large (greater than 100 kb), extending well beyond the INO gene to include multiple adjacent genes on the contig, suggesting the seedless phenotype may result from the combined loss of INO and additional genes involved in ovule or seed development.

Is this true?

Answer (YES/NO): NO